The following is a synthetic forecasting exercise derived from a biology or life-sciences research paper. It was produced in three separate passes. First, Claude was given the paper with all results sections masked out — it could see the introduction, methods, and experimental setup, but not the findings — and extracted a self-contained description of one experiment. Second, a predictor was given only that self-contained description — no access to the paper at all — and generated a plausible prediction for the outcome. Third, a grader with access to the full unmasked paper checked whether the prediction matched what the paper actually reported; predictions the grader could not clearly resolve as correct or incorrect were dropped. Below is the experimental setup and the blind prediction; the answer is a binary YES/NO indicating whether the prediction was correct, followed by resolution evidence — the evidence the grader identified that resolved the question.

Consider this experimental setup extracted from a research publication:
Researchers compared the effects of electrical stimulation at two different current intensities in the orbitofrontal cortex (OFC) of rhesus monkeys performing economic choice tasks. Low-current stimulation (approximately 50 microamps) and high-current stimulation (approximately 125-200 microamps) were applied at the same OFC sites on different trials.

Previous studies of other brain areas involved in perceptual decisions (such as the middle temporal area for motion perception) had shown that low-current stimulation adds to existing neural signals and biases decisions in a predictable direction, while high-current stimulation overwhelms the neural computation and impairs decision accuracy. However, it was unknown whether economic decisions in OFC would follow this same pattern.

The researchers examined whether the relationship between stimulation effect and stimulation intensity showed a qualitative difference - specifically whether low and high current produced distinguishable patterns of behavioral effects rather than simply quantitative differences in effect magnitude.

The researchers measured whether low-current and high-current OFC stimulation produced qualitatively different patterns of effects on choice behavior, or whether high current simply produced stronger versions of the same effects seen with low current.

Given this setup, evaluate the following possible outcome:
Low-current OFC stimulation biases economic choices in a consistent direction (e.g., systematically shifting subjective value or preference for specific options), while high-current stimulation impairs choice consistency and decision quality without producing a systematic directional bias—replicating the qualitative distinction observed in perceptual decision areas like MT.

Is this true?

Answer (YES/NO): NO